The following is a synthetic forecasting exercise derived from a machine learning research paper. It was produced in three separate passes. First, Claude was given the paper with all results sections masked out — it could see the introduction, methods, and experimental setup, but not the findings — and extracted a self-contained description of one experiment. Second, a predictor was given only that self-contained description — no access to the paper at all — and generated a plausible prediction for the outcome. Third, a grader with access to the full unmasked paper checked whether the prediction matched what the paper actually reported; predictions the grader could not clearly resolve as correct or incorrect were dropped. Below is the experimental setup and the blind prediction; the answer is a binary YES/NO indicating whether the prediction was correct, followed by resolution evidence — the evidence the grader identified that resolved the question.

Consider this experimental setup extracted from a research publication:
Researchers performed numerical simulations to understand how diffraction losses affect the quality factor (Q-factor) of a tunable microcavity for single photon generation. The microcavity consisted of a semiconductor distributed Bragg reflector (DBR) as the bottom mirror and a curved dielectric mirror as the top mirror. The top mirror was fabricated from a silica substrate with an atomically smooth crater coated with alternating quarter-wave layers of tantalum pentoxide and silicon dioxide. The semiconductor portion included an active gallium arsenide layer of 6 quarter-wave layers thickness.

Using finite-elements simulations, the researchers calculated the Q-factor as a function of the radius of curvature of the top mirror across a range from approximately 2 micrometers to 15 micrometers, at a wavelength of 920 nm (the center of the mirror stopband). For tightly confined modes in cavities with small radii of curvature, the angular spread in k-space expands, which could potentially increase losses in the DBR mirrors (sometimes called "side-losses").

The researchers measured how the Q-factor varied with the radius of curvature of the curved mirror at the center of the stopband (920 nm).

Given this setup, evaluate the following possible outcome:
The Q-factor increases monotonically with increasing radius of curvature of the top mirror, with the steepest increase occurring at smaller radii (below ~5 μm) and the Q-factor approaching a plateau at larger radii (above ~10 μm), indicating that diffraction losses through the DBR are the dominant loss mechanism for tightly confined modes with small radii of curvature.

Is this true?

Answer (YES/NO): YES